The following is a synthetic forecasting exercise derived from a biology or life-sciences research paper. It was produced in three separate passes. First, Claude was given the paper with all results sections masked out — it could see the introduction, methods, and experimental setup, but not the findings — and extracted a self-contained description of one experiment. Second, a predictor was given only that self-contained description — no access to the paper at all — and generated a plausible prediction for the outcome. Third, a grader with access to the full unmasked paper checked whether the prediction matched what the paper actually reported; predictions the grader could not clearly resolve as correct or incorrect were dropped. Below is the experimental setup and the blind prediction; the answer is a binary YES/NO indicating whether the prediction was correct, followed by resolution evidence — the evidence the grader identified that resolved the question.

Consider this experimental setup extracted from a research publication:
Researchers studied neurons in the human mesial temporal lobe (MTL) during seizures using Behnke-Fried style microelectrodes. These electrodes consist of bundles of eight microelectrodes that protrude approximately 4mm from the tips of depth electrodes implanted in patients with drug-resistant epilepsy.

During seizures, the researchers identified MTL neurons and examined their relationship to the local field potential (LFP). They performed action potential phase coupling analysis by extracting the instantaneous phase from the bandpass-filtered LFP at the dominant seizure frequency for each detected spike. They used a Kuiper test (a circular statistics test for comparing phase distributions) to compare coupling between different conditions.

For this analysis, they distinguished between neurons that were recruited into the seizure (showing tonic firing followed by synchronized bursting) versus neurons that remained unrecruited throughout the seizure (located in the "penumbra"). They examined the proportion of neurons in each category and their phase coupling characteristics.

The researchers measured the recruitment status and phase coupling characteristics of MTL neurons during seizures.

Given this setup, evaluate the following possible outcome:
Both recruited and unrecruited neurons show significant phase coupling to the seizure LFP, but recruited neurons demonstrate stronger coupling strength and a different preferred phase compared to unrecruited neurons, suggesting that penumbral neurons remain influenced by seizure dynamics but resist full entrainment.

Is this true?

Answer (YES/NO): NO